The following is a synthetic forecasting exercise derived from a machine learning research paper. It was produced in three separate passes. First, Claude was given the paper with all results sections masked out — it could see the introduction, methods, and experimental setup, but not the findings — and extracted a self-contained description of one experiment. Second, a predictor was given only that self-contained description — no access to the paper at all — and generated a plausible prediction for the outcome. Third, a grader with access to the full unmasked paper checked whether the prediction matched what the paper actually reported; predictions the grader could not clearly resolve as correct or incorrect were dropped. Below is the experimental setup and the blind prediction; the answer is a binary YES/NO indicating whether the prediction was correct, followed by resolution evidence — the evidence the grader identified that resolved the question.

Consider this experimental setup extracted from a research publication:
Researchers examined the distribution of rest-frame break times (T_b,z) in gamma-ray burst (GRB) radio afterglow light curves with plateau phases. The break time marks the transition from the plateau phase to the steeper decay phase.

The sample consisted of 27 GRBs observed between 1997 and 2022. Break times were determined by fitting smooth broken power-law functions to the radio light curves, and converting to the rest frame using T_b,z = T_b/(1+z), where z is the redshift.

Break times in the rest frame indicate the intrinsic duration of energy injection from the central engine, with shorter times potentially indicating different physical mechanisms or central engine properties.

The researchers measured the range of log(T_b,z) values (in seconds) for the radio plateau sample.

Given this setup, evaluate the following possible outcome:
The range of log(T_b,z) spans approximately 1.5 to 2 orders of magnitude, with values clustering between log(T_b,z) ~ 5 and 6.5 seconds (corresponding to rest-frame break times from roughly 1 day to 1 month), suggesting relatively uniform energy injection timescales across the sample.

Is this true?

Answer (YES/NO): NO